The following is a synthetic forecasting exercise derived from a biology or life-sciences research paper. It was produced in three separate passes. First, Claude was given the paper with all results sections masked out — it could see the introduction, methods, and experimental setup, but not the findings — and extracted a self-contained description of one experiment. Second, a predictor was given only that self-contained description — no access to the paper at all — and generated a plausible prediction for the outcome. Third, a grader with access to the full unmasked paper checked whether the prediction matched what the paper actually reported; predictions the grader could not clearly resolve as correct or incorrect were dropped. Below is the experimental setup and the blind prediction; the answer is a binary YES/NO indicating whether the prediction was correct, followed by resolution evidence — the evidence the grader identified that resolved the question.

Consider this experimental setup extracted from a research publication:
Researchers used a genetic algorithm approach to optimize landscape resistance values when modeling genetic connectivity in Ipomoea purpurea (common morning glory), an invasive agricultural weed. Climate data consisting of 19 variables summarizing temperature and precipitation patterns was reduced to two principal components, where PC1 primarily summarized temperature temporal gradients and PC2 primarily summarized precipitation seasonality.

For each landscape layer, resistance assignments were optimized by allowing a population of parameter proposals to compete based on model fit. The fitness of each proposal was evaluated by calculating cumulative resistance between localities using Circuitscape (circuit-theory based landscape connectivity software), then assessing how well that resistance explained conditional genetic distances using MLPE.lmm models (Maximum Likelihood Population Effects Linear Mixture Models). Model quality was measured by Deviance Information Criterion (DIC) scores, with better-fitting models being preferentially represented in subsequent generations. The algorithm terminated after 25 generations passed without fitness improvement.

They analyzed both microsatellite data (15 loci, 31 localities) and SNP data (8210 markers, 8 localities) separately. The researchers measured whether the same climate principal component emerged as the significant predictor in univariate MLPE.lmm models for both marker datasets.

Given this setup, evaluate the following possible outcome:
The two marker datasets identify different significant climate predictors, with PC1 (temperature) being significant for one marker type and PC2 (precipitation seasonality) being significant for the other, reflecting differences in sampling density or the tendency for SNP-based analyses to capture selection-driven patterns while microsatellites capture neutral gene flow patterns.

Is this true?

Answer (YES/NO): YES